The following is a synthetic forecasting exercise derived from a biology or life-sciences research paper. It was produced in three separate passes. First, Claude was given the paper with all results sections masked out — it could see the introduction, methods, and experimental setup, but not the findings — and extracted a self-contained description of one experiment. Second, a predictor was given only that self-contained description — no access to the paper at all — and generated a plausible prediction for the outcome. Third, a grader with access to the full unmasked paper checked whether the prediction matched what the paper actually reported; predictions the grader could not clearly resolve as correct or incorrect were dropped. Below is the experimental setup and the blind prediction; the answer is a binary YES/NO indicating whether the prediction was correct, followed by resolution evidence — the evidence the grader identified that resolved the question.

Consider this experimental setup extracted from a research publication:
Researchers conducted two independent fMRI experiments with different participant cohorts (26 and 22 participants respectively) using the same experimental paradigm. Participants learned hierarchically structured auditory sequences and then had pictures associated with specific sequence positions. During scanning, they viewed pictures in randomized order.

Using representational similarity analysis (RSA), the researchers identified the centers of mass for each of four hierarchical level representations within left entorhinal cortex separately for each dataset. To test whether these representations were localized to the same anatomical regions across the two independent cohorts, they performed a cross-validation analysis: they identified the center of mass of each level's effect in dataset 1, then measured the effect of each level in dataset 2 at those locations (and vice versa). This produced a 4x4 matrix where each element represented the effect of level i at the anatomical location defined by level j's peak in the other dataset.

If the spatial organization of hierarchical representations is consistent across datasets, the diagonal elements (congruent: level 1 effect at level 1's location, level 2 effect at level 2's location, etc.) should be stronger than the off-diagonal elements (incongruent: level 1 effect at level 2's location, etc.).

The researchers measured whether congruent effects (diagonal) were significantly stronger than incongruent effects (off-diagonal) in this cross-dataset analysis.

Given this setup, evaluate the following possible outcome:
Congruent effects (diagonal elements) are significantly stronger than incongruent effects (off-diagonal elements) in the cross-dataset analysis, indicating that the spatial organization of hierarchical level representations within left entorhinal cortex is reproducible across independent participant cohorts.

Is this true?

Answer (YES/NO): YES